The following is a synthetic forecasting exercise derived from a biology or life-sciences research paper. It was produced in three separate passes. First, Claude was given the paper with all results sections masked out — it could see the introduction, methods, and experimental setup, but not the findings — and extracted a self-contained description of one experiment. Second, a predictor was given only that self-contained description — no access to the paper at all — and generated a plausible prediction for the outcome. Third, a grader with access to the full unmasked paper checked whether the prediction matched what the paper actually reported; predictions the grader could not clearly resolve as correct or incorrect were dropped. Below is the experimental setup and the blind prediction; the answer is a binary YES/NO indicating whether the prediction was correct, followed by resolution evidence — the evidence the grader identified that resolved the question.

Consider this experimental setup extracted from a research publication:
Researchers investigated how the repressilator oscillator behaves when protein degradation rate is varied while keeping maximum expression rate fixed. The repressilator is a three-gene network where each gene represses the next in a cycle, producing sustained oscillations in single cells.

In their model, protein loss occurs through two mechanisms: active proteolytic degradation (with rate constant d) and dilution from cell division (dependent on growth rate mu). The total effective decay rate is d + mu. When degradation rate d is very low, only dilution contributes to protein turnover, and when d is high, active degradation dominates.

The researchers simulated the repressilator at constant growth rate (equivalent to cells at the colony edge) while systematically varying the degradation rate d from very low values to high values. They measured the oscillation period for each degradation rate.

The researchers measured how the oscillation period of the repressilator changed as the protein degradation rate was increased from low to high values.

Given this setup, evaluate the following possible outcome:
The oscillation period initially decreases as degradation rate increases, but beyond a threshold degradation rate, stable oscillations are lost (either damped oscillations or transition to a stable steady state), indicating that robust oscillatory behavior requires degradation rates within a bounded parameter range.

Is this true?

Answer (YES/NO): NO